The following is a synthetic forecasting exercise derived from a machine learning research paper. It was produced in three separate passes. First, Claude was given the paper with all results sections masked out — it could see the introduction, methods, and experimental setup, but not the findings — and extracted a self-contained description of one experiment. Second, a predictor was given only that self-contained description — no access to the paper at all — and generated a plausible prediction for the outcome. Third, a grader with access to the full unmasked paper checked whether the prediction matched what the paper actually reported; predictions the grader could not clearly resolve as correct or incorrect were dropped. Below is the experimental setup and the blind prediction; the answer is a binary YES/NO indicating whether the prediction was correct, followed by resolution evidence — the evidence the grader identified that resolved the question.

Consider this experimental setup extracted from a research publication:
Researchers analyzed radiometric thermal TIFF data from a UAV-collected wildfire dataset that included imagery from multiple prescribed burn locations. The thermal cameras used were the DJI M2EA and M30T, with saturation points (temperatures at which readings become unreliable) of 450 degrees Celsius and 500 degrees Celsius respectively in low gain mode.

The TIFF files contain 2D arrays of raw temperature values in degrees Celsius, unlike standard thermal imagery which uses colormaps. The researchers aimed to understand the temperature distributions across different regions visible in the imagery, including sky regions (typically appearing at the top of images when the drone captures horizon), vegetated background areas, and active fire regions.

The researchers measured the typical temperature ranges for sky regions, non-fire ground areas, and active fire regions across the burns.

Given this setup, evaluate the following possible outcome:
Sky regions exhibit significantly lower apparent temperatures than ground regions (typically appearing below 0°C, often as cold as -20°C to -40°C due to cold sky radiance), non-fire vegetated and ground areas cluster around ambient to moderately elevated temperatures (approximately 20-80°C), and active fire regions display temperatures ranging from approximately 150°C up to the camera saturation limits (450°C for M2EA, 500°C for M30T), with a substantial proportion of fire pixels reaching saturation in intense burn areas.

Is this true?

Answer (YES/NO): NO